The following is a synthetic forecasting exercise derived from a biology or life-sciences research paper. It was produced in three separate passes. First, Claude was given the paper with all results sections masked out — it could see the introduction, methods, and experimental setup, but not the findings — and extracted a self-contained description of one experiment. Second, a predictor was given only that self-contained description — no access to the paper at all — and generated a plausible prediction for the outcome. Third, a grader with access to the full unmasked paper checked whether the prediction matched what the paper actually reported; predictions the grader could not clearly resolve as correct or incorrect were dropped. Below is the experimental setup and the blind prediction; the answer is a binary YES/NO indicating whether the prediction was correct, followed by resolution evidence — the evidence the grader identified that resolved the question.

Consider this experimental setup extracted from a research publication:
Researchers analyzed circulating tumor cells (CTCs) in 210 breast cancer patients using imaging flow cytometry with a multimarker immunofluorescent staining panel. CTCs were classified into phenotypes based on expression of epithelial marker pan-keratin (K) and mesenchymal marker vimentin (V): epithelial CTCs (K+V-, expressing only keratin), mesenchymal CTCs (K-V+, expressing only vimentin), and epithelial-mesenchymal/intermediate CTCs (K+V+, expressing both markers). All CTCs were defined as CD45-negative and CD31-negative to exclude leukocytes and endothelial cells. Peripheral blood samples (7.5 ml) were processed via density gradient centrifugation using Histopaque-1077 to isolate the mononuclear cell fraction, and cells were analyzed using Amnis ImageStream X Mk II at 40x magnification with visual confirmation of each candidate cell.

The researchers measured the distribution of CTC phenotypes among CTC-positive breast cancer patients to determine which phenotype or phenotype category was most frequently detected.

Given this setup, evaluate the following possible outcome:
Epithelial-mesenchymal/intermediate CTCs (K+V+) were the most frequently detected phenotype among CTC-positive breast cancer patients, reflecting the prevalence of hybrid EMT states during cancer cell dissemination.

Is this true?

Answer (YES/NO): NO